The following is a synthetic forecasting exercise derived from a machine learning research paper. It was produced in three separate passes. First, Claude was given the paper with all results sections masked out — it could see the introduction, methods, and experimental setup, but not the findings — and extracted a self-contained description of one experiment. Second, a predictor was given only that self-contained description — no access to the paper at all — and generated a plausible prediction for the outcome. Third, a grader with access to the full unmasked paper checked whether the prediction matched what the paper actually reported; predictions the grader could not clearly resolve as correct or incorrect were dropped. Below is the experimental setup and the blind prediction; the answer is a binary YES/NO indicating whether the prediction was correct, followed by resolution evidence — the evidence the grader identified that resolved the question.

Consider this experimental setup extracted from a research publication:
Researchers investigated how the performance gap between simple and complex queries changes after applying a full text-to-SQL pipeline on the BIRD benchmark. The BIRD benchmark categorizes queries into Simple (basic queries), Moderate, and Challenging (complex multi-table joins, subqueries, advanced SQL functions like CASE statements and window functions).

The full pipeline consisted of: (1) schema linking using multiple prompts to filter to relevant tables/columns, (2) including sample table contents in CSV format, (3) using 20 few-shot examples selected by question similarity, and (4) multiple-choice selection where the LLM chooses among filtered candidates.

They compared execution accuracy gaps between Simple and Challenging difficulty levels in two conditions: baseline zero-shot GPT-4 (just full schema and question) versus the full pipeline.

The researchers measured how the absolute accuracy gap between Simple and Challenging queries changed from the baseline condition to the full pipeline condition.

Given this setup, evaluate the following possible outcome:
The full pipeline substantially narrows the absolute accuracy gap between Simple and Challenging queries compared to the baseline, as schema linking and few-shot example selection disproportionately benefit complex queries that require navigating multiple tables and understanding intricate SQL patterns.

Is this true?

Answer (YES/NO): YES